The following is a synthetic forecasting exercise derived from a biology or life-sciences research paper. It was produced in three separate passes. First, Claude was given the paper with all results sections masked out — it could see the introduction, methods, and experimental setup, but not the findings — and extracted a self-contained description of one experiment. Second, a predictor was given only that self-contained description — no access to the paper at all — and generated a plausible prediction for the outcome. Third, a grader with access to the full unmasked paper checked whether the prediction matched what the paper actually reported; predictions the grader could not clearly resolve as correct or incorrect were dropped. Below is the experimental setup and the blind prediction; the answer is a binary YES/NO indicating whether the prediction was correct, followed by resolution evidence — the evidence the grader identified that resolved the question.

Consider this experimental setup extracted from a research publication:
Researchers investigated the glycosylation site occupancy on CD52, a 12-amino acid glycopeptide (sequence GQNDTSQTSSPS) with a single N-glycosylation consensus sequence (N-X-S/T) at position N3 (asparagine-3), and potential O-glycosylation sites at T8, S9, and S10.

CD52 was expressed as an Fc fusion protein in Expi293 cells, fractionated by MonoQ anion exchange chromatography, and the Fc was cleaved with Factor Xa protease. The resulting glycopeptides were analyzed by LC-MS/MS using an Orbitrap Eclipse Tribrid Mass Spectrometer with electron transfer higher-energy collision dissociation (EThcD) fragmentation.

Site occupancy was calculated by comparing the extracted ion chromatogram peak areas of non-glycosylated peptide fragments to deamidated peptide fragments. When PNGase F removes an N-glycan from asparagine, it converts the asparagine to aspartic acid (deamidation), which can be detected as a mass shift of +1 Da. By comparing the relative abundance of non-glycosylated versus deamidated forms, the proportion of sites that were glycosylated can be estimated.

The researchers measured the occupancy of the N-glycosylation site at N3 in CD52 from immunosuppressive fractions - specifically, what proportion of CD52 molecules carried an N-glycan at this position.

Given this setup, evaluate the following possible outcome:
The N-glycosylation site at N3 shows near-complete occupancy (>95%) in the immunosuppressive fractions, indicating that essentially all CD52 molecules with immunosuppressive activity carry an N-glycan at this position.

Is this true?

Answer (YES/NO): YES